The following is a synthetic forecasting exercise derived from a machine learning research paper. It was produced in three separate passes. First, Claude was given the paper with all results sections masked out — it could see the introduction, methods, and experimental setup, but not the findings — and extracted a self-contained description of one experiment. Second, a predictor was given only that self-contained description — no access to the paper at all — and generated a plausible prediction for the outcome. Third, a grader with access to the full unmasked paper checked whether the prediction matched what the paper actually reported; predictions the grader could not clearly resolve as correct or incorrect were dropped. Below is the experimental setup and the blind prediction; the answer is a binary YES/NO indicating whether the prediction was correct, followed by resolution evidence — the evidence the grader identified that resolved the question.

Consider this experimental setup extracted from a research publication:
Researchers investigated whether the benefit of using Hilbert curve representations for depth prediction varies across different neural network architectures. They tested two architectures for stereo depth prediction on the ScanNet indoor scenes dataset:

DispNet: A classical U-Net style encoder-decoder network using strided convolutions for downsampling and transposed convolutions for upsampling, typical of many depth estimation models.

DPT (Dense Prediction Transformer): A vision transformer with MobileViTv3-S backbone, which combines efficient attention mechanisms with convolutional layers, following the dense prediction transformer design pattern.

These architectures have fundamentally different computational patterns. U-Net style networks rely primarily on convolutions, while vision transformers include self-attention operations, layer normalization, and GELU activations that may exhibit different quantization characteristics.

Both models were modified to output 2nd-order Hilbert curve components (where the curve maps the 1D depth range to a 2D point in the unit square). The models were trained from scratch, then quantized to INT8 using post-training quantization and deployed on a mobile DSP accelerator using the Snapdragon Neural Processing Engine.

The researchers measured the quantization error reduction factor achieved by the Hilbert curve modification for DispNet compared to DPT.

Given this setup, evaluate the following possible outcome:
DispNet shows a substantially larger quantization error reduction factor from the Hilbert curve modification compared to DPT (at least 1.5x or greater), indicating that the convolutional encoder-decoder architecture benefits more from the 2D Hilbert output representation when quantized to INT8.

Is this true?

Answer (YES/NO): NO